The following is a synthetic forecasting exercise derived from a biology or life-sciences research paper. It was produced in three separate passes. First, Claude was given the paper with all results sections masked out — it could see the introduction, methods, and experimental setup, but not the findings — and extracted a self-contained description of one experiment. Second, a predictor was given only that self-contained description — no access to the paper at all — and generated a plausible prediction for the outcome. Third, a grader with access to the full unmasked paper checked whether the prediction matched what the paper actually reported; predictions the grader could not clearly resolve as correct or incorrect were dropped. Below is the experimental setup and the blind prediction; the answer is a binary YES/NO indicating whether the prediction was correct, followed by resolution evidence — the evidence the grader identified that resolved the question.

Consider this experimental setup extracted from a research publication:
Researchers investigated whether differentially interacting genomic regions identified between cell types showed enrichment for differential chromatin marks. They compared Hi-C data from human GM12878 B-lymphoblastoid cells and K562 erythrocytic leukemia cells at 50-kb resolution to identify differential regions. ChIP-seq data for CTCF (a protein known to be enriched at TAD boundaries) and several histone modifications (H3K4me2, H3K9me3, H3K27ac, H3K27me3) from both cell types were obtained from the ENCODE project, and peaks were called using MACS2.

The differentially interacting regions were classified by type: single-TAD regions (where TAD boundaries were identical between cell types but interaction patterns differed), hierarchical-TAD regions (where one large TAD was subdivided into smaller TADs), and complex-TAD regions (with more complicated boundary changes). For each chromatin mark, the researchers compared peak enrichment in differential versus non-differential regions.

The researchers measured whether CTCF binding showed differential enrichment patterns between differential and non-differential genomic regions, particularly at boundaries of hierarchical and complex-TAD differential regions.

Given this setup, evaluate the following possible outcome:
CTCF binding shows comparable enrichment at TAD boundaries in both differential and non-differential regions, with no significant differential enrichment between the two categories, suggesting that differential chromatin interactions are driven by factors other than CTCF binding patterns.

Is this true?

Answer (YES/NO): NO